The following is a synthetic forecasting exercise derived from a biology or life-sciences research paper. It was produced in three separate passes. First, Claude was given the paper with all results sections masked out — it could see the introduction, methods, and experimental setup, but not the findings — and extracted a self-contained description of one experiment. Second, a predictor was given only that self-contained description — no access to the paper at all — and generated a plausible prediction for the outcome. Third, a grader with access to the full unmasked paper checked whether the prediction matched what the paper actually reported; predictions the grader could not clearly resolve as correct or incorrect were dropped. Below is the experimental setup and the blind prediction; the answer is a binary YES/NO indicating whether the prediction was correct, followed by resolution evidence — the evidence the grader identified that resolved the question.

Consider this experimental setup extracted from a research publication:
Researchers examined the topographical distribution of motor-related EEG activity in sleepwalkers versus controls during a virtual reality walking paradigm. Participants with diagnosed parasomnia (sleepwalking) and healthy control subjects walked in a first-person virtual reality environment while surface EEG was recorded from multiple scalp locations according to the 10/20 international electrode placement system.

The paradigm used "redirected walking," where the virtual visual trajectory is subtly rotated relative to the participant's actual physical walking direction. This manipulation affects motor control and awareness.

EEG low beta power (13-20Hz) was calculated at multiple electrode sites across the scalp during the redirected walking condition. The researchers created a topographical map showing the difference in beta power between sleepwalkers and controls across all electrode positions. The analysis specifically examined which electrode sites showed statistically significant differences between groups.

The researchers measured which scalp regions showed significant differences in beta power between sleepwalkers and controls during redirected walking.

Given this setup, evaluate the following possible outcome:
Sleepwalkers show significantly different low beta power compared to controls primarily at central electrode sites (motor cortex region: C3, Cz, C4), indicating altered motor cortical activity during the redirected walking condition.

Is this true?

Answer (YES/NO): NO